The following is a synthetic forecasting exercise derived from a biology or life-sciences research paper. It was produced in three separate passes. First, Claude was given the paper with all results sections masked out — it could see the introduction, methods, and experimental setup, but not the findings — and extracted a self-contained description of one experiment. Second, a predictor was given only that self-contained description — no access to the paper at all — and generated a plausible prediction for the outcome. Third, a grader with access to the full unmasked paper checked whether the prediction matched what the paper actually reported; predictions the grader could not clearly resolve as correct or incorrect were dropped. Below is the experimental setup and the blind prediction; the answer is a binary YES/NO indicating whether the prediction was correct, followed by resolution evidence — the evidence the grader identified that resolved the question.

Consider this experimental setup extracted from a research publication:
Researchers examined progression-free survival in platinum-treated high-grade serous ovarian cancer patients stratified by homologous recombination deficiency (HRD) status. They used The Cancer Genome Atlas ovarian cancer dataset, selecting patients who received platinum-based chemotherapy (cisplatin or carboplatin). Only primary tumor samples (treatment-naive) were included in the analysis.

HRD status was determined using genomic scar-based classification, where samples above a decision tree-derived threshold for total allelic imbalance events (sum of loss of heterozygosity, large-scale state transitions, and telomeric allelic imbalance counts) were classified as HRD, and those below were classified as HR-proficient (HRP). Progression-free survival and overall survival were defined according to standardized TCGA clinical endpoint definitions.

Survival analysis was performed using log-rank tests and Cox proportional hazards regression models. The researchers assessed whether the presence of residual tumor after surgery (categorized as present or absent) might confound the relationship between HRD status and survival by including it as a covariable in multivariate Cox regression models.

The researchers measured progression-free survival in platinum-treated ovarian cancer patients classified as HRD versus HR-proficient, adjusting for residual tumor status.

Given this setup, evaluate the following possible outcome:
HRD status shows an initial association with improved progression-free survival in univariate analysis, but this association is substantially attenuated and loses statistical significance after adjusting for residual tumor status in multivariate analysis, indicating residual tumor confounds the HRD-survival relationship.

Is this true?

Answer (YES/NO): NO